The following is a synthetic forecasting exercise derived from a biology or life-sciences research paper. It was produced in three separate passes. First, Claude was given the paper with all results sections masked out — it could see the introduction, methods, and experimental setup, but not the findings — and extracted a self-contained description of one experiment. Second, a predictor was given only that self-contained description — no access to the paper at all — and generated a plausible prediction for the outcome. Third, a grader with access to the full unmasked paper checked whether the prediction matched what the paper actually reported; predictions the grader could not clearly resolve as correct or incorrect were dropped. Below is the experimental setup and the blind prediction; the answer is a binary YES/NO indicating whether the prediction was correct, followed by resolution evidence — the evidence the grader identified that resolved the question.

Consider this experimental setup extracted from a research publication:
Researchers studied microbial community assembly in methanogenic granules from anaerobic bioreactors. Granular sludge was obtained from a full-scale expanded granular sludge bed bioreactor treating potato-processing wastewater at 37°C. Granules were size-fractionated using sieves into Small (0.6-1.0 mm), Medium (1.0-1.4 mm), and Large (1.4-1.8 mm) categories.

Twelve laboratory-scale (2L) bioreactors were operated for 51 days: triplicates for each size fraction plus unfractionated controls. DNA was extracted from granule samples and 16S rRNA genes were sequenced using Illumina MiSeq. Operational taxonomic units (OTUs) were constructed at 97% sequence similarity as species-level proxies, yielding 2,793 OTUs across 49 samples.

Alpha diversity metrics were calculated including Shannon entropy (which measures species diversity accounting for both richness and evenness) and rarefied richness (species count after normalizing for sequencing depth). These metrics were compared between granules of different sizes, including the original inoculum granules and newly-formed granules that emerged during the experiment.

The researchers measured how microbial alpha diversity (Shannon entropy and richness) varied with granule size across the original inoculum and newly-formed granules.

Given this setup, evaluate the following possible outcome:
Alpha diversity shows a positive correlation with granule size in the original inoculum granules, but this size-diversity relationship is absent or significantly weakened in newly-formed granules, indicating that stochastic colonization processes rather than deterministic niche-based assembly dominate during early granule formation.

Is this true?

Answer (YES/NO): NO